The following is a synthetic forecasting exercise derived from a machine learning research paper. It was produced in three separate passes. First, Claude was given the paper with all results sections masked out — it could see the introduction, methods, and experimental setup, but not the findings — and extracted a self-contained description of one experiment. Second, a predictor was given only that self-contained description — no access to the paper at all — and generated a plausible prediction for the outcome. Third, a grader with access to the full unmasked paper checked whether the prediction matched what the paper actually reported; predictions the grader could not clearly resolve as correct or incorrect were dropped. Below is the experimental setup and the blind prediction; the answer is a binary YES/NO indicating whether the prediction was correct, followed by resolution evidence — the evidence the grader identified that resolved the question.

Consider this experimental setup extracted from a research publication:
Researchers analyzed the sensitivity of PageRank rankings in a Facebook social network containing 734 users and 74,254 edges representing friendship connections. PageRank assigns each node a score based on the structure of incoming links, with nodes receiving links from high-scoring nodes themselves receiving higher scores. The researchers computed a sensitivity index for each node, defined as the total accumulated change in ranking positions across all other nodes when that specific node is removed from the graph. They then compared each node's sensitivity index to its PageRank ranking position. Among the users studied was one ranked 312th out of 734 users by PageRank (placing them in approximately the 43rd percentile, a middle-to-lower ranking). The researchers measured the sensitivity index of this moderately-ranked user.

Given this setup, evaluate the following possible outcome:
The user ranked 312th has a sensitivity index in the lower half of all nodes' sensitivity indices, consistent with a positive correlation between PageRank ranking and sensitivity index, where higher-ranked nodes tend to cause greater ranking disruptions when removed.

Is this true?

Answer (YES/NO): NO